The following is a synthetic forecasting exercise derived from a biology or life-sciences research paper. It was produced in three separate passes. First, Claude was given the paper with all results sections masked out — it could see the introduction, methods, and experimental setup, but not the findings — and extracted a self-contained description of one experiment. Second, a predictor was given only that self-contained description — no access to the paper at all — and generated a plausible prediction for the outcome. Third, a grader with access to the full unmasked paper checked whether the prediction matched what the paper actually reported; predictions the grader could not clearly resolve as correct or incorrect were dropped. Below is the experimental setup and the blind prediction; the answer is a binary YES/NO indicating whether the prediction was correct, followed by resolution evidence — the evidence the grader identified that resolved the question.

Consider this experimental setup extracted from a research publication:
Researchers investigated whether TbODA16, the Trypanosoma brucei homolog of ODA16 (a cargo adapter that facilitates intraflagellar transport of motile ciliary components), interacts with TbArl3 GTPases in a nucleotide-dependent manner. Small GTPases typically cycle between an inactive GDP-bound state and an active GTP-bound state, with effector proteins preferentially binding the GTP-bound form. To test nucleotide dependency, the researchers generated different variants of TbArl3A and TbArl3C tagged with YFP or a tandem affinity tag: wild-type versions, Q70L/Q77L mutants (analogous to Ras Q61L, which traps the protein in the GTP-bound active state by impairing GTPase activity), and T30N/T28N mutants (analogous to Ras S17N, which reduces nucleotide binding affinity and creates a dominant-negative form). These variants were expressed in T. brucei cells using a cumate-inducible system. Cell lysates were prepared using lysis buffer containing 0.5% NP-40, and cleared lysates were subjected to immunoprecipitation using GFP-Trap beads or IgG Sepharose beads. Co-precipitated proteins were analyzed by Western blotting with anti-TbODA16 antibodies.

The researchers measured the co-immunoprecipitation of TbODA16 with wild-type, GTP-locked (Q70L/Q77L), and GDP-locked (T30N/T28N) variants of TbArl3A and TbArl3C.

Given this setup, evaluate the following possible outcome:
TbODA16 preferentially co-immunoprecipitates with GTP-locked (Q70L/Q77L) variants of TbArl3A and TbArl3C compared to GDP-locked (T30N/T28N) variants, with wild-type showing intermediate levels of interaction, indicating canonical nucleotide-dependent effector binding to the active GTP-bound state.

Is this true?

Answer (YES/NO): NO